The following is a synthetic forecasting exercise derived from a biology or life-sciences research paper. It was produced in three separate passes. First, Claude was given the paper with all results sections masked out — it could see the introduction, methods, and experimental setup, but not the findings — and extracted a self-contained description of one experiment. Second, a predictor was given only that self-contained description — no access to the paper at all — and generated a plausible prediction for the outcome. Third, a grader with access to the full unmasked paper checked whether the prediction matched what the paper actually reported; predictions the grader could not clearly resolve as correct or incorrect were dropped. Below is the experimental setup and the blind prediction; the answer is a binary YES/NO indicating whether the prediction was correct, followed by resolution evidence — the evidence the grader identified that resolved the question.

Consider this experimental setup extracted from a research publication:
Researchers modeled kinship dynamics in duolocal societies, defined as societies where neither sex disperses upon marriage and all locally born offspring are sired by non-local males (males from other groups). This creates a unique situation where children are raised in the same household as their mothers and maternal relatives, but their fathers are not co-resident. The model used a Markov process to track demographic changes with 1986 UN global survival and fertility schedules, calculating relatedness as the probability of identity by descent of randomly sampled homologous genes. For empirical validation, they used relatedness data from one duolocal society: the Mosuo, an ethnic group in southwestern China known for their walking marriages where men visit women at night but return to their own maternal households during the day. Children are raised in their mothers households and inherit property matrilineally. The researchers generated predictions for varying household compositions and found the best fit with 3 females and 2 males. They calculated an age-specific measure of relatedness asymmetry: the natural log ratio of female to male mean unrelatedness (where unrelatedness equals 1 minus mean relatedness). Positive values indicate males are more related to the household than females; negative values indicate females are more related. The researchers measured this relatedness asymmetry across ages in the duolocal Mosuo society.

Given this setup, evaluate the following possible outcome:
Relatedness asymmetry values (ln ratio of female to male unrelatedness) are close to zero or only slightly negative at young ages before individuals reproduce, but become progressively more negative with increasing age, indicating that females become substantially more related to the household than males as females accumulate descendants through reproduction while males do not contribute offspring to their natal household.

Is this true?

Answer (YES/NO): NO